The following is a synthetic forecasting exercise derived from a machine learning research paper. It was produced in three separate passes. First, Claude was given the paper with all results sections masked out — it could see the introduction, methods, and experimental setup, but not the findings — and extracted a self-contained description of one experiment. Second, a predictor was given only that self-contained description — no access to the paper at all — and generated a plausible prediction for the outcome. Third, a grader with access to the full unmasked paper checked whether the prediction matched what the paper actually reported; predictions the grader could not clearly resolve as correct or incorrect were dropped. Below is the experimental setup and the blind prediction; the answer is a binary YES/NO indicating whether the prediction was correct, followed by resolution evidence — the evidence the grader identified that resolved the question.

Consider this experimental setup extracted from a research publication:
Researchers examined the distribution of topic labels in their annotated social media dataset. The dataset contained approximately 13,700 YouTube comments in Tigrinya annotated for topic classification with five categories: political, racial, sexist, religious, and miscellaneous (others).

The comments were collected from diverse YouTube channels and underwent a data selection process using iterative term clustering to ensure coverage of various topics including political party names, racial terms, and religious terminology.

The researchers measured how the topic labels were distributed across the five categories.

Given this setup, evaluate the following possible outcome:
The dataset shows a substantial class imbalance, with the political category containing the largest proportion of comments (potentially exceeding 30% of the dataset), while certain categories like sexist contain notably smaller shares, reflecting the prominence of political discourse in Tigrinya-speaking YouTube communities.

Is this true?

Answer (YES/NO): NO